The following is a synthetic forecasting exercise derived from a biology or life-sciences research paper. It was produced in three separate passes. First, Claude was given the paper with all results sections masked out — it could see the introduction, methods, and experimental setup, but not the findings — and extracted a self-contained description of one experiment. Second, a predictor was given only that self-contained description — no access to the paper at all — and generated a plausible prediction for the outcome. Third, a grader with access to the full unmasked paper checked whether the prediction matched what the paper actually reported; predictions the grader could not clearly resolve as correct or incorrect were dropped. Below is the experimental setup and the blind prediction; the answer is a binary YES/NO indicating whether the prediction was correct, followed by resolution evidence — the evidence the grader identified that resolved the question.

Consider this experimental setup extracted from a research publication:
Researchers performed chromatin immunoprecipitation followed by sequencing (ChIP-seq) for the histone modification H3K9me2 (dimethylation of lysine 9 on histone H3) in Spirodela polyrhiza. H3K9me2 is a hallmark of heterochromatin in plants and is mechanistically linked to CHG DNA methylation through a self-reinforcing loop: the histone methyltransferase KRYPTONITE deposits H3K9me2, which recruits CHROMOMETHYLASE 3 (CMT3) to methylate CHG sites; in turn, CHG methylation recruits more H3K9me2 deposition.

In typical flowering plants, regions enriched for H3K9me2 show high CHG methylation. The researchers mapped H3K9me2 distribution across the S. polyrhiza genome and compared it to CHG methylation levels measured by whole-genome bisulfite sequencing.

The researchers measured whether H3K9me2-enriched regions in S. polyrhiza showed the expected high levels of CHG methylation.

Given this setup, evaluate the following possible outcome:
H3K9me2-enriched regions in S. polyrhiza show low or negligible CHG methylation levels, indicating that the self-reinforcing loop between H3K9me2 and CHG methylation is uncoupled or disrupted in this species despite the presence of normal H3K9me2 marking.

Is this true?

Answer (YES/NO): YES